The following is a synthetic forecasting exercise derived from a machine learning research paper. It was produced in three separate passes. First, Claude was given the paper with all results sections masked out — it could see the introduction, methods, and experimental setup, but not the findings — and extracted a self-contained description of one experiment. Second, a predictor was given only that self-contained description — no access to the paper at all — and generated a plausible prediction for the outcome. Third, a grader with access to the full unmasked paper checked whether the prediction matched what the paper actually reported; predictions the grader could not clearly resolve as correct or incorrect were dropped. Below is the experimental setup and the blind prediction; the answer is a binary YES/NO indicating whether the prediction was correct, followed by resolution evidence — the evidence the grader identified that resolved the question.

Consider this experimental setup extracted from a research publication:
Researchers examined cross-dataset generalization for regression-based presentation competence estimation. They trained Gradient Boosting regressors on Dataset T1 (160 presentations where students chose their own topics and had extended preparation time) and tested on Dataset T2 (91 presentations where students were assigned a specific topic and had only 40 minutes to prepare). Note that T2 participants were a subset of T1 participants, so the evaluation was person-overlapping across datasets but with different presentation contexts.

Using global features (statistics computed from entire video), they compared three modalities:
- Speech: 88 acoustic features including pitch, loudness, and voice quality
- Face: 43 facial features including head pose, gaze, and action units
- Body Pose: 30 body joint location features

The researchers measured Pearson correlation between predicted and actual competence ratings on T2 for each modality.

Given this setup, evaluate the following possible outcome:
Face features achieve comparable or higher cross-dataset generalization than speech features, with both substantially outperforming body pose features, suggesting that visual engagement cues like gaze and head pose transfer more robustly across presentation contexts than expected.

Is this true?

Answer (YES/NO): NO